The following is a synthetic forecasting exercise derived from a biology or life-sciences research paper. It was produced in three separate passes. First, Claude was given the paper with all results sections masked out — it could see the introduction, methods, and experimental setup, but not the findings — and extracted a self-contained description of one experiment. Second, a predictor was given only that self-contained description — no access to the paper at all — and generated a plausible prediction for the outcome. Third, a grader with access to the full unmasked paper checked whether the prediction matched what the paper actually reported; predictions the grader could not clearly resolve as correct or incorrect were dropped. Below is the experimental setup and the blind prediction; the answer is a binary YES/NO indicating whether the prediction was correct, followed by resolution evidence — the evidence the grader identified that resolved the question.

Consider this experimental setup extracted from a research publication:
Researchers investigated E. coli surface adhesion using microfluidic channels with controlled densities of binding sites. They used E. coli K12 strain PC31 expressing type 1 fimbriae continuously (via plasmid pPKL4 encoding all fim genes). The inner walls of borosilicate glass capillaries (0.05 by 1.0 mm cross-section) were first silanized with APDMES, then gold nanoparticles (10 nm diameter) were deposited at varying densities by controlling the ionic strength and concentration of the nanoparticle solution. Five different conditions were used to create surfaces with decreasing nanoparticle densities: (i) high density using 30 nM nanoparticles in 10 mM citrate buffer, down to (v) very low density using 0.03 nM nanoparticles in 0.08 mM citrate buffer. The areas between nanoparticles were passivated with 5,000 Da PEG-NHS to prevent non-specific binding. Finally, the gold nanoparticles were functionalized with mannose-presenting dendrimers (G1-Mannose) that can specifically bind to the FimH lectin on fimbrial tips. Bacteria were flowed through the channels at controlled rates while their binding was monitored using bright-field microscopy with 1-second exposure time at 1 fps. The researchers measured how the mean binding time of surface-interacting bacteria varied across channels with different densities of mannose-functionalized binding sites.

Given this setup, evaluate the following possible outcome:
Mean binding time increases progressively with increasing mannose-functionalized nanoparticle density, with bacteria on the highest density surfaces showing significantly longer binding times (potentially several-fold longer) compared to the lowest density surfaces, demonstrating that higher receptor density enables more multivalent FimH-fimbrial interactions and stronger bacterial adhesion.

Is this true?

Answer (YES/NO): NO